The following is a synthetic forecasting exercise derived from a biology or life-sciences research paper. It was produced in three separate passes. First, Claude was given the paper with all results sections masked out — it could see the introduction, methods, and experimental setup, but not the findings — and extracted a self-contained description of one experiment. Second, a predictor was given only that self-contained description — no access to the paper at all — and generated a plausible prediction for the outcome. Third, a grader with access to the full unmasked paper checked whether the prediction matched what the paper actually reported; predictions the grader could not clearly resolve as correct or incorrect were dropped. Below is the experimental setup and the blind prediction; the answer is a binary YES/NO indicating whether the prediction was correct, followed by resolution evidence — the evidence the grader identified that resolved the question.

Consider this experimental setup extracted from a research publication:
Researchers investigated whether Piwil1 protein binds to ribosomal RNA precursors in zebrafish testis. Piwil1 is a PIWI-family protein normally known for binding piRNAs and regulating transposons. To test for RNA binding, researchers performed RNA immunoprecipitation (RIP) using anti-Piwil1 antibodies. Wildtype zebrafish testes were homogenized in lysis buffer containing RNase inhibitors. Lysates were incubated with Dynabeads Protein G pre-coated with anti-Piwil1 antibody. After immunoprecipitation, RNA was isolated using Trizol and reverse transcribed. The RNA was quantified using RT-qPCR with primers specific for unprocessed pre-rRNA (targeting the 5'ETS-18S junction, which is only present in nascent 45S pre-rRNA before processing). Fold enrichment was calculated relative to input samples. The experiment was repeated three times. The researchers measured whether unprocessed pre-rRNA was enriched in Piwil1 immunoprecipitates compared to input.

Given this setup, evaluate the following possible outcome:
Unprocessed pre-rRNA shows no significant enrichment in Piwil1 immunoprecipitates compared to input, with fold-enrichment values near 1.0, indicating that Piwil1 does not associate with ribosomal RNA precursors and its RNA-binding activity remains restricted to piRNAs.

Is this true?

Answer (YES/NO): NO